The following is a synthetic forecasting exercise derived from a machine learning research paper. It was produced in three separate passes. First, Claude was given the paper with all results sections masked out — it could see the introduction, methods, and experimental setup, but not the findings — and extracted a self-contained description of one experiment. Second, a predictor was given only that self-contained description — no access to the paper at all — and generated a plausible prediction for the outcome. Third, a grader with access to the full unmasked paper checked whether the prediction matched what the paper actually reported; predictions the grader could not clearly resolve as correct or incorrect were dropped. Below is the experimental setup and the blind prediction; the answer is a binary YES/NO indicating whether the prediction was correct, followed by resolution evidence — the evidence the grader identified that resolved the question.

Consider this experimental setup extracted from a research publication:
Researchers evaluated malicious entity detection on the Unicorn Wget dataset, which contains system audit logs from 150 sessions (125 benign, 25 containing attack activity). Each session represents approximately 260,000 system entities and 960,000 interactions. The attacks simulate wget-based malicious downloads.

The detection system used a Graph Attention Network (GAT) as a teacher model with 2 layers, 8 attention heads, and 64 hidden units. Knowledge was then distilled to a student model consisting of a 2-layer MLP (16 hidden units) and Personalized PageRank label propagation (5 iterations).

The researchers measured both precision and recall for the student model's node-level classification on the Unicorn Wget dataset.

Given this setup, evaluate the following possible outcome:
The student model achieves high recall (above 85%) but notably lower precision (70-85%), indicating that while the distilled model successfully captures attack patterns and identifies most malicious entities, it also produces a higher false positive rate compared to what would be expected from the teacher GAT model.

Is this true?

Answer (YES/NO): NO